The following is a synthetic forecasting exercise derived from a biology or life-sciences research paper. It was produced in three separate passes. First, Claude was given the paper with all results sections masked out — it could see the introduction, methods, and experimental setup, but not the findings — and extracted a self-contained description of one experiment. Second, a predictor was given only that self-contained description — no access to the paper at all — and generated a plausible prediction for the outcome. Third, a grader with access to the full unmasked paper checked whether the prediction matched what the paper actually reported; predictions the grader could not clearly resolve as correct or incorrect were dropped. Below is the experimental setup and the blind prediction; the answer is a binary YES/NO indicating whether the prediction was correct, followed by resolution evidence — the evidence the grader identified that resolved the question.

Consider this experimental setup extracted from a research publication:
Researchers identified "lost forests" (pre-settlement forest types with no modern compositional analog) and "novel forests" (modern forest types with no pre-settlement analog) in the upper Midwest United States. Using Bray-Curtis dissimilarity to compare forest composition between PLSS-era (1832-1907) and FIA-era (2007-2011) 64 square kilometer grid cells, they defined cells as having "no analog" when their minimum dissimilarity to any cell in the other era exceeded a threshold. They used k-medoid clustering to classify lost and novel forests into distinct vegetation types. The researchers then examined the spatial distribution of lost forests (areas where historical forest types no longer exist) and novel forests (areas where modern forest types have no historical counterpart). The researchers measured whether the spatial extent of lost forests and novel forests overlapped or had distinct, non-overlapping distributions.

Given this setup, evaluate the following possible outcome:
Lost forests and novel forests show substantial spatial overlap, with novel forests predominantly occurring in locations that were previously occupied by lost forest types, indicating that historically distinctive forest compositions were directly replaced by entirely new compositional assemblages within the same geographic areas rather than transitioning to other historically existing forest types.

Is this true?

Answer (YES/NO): NO